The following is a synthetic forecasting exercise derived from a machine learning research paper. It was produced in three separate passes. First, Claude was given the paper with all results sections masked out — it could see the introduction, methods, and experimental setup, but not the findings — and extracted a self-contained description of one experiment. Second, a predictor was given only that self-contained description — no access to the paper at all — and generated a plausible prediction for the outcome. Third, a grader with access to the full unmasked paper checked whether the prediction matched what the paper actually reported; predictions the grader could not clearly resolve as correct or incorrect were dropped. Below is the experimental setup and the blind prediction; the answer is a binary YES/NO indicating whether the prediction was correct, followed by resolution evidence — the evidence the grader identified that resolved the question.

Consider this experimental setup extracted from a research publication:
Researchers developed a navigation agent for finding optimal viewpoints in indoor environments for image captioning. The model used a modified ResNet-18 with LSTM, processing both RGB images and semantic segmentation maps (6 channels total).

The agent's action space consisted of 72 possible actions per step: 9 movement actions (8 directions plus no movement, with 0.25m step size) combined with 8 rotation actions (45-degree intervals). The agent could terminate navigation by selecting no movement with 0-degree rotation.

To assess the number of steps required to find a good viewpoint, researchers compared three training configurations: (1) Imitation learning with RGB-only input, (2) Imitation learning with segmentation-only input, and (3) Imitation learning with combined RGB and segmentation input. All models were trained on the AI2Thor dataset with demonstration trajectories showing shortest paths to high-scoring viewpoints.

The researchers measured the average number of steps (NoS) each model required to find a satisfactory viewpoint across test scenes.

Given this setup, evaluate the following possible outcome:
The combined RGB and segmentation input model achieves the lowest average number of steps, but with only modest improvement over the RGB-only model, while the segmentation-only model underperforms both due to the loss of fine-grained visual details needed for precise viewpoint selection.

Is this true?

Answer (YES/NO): NO